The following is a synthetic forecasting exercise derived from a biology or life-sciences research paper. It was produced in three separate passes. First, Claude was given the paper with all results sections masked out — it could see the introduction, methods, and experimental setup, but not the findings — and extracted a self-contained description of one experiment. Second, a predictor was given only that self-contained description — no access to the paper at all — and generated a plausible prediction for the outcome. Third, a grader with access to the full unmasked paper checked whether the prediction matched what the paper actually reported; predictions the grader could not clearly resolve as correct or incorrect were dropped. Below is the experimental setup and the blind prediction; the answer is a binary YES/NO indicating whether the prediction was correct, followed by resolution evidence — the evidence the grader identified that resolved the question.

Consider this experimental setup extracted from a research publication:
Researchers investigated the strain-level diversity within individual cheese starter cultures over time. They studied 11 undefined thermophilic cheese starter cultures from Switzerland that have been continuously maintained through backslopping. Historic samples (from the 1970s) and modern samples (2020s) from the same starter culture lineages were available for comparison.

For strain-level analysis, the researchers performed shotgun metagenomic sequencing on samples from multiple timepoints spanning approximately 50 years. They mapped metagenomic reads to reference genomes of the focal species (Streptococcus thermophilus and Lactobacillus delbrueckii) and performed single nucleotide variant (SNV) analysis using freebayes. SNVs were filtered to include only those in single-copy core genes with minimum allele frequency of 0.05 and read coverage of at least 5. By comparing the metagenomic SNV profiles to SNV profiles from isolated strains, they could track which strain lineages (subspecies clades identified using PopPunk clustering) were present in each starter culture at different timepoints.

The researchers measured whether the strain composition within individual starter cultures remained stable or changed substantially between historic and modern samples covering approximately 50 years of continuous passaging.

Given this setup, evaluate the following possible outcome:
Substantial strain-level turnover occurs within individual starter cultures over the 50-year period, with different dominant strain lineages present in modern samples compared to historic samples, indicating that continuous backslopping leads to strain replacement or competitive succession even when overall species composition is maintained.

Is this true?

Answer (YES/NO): NO